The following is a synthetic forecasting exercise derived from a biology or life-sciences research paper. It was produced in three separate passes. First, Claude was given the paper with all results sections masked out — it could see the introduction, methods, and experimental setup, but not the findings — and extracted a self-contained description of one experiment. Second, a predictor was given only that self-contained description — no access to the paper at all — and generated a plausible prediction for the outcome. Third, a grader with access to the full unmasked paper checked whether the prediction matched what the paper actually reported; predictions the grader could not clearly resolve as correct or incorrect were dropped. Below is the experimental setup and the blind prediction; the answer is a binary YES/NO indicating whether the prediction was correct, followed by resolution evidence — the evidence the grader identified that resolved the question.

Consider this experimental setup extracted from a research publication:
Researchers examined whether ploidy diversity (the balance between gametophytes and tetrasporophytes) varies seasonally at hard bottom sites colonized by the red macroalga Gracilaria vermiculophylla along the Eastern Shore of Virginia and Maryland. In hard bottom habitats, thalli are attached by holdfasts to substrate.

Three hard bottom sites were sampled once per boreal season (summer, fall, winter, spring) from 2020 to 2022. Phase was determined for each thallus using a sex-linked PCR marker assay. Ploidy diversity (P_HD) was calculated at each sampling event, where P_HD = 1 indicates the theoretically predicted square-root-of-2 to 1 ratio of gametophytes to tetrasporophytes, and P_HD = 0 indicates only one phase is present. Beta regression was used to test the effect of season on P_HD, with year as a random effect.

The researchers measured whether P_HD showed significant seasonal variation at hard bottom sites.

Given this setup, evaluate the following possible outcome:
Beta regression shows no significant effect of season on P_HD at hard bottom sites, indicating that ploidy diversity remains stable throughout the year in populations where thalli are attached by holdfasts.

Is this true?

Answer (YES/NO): NO